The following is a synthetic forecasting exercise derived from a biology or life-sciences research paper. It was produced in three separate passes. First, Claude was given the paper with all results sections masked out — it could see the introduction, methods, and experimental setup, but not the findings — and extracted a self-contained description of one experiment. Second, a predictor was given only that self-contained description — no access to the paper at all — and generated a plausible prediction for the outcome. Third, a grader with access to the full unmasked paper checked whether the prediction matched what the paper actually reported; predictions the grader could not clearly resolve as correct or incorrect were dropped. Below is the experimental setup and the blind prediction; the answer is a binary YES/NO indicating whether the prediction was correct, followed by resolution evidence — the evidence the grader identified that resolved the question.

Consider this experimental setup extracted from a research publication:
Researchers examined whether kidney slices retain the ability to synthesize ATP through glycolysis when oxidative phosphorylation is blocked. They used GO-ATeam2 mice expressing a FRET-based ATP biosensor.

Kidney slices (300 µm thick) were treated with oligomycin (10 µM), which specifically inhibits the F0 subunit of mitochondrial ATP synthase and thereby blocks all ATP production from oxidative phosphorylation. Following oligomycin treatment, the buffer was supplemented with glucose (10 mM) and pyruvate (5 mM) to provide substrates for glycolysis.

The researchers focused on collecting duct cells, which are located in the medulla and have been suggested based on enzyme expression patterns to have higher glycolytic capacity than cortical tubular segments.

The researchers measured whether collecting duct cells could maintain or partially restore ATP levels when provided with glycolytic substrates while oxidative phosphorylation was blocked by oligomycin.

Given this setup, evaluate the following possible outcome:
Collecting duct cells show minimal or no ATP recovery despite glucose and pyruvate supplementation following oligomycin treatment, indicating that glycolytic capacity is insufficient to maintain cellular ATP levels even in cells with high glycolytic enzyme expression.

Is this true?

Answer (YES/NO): NO